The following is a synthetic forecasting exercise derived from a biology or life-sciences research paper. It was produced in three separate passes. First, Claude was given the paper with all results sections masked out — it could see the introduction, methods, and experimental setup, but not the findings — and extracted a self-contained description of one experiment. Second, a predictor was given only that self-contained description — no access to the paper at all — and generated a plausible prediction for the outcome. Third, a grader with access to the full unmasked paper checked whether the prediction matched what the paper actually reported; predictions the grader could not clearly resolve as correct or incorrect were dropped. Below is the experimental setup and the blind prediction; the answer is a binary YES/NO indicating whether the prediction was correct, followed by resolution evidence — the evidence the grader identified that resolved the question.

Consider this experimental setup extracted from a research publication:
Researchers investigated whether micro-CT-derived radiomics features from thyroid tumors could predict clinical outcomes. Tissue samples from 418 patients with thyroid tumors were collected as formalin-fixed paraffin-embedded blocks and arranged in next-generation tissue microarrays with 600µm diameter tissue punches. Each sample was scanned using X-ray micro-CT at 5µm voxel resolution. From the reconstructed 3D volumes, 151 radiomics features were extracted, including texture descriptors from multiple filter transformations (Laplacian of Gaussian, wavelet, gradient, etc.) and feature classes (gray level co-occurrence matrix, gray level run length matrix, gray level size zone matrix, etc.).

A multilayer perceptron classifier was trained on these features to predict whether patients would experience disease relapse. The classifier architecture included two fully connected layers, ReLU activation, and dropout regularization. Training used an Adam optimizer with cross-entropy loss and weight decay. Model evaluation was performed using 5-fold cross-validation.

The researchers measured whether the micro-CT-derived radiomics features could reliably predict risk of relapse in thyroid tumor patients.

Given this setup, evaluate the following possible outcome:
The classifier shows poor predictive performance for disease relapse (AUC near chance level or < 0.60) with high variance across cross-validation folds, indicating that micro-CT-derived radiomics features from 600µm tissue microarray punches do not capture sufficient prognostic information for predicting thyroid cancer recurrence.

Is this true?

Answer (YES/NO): NO